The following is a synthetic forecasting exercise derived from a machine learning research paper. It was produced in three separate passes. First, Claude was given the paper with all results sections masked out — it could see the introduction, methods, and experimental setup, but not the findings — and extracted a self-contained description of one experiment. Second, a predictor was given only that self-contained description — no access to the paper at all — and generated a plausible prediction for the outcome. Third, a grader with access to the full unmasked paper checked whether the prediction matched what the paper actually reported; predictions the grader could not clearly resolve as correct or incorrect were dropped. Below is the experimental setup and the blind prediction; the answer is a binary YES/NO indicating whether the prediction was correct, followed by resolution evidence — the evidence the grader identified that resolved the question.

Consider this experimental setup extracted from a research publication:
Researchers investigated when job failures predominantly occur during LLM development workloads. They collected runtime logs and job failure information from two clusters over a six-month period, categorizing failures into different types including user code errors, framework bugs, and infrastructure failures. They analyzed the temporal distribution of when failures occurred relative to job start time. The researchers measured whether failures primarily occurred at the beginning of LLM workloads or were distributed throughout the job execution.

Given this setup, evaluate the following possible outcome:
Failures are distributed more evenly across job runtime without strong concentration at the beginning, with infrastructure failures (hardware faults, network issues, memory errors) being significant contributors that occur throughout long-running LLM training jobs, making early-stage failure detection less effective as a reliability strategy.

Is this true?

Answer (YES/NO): NO